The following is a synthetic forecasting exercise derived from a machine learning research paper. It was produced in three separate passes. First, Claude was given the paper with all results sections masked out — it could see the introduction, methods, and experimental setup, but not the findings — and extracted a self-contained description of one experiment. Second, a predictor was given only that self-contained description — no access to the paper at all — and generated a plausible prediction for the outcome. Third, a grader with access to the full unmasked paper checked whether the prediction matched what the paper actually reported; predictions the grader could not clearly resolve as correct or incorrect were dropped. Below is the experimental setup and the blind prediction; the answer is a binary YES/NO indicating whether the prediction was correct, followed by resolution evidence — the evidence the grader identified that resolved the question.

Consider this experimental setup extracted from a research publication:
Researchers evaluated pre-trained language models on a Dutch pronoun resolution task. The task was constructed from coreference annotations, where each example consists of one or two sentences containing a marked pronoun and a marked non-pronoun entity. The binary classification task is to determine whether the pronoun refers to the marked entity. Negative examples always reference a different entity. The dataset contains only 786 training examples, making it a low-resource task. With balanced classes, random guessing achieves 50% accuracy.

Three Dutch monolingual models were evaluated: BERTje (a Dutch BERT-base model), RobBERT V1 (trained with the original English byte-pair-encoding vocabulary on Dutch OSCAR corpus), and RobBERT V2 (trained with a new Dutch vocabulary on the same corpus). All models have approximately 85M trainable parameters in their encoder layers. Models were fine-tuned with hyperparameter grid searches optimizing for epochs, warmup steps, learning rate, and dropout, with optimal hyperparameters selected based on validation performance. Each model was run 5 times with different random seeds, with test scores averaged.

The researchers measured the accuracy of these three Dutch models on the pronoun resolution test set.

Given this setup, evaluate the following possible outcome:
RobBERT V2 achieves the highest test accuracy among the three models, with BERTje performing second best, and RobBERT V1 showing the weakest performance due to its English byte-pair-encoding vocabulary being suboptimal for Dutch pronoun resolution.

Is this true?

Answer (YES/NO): NO